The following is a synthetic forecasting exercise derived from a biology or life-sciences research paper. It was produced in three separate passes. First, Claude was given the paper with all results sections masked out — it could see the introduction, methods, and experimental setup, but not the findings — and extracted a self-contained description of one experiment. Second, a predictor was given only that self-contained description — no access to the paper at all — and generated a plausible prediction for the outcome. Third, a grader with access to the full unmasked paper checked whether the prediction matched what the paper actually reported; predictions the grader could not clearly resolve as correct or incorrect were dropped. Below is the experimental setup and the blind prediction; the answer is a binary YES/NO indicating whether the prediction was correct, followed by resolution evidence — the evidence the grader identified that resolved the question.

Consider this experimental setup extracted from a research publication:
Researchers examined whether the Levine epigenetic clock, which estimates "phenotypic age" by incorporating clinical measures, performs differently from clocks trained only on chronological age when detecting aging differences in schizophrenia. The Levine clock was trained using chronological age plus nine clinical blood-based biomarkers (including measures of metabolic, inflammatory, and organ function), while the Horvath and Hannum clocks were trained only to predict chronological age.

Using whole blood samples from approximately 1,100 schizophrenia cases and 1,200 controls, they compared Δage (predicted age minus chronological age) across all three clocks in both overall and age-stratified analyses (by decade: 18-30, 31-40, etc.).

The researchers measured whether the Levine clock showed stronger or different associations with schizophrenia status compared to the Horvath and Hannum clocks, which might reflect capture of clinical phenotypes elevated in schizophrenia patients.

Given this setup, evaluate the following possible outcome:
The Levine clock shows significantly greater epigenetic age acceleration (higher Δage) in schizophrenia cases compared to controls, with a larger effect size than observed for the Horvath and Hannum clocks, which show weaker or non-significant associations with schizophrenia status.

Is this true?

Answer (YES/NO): NO